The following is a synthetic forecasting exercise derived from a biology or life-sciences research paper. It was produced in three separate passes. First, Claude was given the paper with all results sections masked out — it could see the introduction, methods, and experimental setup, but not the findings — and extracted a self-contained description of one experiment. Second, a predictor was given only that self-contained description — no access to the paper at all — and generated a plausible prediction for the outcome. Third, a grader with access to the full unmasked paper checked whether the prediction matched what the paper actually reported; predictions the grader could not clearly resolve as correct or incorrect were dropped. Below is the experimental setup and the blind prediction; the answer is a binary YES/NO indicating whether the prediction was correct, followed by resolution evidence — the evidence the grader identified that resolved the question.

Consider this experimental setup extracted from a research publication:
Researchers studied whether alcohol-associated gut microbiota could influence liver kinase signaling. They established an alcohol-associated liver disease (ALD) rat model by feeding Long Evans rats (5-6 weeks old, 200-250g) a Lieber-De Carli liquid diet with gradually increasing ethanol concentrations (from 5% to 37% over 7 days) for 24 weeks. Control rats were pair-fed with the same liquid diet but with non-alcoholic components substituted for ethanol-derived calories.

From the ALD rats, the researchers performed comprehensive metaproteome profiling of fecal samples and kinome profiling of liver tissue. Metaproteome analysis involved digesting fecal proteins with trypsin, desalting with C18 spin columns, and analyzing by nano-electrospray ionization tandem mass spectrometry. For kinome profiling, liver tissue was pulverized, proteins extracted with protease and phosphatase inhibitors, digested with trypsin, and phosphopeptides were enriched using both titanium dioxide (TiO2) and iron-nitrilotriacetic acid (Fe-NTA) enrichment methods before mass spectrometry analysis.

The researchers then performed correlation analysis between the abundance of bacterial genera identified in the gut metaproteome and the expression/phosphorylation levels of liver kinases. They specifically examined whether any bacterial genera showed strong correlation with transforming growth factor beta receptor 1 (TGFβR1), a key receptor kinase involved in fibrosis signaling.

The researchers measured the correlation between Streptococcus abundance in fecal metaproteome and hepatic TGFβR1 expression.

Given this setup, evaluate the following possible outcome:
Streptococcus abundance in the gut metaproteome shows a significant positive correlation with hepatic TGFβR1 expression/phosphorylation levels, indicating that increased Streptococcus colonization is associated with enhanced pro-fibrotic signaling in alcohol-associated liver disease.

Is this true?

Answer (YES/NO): YES